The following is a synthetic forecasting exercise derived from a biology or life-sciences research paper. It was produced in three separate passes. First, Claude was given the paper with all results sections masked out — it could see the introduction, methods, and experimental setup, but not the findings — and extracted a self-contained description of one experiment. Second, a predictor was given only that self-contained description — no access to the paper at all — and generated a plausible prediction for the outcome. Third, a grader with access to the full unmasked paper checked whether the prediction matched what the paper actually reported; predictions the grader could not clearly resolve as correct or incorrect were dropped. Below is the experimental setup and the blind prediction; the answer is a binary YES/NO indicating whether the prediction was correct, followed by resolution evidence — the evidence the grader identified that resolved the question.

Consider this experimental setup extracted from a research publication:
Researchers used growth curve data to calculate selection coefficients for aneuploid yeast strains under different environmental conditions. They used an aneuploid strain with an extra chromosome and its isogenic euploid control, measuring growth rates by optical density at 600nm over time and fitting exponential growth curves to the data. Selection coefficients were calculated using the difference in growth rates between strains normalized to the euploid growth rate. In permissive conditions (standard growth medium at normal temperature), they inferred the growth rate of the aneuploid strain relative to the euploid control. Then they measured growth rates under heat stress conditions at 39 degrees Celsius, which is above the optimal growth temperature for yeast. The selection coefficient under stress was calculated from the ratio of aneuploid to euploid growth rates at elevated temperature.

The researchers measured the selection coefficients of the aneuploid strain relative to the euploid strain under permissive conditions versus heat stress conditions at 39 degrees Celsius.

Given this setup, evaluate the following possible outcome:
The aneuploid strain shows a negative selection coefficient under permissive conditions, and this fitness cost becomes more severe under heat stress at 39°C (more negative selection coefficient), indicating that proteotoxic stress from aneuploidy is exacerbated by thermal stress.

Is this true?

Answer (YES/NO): NO